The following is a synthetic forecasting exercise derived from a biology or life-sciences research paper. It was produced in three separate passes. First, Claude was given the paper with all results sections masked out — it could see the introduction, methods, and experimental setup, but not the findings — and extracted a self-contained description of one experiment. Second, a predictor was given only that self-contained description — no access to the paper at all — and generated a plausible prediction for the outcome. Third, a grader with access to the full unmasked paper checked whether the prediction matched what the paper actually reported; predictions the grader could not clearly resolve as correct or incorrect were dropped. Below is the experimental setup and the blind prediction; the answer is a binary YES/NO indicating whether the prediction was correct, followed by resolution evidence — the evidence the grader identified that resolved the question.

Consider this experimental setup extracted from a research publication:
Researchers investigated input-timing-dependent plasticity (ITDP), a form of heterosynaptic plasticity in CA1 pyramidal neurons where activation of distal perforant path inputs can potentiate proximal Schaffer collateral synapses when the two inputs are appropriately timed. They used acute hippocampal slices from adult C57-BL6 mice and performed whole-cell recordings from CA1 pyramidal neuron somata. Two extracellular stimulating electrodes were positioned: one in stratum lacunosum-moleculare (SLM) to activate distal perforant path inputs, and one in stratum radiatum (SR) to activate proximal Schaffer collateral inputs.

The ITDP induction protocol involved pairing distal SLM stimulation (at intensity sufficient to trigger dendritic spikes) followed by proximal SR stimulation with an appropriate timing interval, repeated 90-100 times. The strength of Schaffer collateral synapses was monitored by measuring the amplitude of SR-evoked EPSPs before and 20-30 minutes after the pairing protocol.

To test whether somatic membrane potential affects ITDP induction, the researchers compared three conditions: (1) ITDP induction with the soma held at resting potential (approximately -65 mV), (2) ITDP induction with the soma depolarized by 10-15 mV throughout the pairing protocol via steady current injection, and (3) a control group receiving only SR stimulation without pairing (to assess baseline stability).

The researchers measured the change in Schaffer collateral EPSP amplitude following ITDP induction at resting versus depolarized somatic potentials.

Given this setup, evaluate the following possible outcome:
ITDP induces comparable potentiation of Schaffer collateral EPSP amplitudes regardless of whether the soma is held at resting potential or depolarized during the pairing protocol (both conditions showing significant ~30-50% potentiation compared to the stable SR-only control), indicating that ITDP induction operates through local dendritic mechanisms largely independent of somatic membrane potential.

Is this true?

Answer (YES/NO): NO